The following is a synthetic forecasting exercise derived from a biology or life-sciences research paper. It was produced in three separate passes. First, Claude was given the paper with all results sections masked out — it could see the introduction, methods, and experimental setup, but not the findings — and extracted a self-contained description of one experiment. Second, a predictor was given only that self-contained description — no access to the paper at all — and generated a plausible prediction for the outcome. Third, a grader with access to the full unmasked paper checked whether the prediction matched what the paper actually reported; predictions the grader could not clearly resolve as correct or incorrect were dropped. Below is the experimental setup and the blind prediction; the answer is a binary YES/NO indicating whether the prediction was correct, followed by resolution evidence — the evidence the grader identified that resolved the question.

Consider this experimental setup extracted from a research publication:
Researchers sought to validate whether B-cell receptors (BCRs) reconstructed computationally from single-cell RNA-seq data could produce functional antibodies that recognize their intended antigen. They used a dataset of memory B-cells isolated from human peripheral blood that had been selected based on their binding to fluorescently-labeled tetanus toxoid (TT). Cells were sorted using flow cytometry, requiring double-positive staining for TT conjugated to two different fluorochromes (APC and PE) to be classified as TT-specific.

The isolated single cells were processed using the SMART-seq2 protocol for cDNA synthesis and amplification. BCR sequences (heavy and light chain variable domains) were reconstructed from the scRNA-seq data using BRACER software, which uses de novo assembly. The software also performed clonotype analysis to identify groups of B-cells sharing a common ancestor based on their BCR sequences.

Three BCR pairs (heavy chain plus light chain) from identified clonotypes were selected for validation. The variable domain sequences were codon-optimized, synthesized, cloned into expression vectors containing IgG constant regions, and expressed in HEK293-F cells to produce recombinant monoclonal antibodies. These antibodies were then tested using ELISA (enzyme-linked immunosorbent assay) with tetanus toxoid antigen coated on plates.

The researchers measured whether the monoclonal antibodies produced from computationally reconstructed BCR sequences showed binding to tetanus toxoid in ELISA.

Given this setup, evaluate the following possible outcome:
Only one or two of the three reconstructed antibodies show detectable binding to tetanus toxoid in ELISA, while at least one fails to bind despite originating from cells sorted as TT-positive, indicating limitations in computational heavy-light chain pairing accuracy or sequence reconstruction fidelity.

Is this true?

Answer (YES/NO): NO